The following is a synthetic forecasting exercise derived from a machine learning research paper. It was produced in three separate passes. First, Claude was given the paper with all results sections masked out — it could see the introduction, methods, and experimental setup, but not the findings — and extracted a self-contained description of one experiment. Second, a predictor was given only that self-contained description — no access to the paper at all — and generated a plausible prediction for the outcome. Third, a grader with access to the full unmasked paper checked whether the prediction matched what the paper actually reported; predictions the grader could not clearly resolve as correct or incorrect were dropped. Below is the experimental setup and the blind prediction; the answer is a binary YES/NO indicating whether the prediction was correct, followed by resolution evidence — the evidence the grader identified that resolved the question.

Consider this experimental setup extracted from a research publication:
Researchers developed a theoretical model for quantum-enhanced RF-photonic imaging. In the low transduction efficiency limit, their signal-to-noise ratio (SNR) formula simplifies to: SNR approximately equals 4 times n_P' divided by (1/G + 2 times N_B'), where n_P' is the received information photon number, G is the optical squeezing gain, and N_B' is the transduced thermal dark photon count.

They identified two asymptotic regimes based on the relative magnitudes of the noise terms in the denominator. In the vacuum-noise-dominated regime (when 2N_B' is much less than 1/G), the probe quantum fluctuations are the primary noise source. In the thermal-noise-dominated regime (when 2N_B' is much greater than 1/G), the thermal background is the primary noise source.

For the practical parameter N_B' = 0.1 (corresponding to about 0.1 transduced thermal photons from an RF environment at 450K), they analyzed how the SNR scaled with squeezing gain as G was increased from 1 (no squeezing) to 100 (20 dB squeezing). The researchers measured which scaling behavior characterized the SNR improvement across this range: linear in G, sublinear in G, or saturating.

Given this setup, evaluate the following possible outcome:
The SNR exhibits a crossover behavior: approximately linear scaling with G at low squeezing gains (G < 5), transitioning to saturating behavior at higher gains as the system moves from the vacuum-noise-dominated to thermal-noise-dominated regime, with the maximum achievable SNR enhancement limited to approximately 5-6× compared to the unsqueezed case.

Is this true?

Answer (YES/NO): YES